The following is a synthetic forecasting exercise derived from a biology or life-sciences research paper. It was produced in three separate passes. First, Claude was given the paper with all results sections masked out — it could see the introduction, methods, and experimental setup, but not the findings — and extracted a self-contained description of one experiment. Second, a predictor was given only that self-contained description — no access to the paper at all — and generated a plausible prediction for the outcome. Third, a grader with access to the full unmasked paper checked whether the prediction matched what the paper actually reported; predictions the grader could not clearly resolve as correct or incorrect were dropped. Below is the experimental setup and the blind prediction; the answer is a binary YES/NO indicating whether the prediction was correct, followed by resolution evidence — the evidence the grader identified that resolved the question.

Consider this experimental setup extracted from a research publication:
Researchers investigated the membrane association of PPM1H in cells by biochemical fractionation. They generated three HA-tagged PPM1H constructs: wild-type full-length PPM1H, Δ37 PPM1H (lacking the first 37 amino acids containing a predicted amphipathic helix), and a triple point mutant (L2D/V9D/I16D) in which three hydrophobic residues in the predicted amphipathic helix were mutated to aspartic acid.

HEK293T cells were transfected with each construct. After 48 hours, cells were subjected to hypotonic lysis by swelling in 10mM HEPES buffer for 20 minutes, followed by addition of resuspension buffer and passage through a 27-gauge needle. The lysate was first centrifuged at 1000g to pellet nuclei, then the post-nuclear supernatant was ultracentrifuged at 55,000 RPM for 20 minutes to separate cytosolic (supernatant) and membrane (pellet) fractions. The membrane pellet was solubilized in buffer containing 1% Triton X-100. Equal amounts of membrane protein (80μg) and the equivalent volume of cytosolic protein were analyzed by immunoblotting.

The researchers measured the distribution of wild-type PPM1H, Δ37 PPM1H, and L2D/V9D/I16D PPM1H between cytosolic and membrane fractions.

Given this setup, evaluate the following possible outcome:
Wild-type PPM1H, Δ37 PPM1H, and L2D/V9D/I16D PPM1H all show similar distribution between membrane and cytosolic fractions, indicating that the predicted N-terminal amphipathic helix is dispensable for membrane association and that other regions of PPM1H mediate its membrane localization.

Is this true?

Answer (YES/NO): NO